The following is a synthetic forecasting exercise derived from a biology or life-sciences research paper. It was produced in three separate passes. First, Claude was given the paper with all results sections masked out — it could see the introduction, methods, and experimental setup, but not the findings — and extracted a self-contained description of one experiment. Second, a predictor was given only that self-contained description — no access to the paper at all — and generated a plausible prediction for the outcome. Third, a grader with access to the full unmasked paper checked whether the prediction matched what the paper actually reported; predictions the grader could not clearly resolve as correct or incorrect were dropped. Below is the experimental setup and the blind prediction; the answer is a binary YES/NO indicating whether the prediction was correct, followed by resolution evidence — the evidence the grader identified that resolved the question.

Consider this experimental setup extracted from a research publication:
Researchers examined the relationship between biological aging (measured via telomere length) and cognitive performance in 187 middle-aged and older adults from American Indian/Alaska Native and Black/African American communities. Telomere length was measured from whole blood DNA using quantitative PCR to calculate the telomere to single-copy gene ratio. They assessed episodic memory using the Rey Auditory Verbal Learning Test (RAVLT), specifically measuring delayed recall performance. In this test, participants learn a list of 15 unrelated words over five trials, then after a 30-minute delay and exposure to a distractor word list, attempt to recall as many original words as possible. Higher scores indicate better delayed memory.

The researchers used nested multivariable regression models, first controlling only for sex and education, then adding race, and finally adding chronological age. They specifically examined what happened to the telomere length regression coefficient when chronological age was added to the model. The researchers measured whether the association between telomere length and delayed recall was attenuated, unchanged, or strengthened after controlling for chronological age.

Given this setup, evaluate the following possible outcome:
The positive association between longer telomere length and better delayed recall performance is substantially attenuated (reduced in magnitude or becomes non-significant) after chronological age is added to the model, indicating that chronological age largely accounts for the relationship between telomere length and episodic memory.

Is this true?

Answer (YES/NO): YES